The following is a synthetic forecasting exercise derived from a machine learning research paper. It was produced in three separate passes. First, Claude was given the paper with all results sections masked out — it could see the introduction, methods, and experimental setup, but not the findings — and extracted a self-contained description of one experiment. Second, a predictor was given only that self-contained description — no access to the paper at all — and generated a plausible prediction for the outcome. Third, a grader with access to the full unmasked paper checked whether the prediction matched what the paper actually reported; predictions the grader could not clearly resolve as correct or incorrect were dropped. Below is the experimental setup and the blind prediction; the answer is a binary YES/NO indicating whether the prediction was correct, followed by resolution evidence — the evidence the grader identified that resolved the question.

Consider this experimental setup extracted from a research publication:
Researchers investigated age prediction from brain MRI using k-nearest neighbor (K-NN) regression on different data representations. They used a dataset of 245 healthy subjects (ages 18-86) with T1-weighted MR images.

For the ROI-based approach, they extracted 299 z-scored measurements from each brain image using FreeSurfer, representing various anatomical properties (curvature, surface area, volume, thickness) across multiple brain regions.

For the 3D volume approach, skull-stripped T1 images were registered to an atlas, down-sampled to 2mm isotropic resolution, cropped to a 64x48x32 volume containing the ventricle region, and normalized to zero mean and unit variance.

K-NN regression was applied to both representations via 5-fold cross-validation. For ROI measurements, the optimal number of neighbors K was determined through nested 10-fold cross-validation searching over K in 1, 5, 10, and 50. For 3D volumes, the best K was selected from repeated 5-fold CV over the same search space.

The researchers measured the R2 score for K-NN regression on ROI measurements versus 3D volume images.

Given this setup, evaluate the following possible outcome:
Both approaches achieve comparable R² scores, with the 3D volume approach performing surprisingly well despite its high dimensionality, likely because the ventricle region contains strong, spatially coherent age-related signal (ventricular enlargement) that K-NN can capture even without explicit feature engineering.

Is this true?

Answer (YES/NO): YES